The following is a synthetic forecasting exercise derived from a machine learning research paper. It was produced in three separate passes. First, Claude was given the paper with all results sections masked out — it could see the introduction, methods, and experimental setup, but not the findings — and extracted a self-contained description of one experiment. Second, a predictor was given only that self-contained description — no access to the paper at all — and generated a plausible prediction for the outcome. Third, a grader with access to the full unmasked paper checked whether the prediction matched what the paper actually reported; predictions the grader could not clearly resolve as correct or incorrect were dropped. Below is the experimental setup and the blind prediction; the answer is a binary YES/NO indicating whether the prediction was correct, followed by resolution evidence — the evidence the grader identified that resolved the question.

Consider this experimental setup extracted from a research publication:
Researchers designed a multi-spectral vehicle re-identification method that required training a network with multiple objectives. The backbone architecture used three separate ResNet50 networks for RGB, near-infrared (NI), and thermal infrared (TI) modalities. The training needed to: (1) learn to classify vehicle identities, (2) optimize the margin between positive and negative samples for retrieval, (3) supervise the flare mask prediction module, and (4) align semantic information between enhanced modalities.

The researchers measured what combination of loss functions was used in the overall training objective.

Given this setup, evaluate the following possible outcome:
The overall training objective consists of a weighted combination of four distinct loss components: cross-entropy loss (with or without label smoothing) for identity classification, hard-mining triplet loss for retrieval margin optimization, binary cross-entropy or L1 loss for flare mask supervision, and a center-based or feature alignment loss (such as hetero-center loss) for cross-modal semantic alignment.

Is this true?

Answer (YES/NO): NO